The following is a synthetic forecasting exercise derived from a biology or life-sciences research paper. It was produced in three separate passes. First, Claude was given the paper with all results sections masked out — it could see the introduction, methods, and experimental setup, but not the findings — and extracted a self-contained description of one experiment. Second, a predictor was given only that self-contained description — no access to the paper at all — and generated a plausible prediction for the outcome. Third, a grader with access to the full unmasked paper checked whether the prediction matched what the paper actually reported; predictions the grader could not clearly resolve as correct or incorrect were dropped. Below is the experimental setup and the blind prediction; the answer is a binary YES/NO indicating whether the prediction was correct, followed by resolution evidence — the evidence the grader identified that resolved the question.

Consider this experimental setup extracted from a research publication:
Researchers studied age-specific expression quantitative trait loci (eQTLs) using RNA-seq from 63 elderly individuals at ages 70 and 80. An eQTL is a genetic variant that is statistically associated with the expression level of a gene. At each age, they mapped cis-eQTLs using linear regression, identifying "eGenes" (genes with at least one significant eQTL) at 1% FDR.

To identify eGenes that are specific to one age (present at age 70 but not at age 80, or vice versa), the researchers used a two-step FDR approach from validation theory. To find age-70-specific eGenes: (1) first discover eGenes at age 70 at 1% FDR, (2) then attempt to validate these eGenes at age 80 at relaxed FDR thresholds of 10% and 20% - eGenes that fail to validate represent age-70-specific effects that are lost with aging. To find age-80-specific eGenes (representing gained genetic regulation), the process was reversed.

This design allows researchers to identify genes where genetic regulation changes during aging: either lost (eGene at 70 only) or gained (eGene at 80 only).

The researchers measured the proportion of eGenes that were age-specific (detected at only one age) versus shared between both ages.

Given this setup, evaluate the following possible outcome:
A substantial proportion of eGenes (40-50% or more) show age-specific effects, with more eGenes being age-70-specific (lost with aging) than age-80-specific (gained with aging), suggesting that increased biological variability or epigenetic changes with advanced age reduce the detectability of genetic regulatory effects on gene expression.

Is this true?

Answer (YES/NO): NO